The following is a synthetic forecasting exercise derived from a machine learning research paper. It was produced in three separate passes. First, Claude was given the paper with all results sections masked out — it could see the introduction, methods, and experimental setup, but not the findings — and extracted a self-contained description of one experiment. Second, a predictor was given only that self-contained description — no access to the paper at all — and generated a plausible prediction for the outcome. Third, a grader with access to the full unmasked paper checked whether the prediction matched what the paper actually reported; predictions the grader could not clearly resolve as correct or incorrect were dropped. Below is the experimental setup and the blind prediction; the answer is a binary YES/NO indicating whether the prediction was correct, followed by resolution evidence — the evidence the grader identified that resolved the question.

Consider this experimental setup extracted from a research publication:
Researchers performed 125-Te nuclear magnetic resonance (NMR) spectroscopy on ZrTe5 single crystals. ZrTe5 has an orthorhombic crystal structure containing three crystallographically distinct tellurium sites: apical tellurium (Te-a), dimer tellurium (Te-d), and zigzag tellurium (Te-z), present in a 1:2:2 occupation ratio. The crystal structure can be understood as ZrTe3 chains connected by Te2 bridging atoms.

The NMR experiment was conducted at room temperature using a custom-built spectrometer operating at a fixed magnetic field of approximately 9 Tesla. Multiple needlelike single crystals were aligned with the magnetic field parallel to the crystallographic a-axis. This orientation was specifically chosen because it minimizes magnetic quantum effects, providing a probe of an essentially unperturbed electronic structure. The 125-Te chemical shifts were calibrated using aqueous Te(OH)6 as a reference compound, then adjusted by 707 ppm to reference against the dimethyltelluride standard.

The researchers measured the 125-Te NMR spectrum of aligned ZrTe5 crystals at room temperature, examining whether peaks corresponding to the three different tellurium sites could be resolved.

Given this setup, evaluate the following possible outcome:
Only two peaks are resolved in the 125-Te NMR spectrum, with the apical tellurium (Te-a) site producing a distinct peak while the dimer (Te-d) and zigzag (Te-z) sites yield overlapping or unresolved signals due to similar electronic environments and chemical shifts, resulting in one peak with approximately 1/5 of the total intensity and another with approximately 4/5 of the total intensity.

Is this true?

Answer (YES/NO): NO